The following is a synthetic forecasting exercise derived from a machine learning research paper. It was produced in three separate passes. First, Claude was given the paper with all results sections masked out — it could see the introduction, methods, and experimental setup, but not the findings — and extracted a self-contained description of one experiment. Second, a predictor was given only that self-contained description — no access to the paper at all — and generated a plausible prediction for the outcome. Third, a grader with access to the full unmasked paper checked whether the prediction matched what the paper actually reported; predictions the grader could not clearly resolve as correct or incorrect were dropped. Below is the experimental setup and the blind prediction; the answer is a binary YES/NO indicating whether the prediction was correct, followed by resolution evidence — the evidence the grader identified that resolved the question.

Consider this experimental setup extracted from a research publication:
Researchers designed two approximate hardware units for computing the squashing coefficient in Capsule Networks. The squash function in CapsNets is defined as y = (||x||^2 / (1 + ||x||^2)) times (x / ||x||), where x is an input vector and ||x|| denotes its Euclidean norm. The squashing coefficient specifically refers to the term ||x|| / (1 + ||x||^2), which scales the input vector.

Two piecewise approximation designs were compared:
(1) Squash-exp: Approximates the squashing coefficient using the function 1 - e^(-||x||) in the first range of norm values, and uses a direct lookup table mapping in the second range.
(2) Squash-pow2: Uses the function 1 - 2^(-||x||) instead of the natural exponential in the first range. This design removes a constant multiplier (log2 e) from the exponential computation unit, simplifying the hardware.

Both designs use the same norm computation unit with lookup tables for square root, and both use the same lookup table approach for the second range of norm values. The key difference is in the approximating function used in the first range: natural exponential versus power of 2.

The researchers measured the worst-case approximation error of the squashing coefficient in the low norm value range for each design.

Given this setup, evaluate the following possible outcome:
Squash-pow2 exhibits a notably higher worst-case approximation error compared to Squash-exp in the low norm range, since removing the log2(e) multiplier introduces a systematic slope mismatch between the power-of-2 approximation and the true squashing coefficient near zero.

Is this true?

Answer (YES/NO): YES